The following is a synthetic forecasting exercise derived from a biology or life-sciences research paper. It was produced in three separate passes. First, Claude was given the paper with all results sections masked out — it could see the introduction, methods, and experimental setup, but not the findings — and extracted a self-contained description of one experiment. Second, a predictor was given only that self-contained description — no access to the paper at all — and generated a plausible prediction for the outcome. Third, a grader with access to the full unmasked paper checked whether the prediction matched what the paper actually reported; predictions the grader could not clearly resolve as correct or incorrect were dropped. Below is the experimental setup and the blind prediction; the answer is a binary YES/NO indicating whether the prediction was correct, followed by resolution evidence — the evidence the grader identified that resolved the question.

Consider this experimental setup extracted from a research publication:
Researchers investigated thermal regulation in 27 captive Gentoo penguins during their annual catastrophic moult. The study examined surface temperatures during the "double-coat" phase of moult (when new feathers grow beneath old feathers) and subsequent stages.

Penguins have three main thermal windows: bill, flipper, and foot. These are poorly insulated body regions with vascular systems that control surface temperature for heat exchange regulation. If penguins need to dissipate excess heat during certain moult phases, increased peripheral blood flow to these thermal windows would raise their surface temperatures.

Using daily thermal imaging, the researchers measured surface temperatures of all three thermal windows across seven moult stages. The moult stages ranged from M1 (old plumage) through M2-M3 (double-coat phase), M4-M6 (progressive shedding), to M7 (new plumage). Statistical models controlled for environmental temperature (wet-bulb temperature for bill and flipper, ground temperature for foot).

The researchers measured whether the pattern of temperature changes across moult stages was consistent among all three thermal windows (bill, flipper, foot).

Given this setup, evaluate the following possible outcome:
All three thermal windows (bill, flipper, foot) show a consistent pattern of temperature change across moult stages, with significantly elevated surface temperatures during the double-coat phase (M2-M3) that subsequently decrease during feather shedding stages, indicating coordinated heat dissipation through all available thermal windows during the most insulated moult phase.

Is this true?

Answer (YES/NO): NO